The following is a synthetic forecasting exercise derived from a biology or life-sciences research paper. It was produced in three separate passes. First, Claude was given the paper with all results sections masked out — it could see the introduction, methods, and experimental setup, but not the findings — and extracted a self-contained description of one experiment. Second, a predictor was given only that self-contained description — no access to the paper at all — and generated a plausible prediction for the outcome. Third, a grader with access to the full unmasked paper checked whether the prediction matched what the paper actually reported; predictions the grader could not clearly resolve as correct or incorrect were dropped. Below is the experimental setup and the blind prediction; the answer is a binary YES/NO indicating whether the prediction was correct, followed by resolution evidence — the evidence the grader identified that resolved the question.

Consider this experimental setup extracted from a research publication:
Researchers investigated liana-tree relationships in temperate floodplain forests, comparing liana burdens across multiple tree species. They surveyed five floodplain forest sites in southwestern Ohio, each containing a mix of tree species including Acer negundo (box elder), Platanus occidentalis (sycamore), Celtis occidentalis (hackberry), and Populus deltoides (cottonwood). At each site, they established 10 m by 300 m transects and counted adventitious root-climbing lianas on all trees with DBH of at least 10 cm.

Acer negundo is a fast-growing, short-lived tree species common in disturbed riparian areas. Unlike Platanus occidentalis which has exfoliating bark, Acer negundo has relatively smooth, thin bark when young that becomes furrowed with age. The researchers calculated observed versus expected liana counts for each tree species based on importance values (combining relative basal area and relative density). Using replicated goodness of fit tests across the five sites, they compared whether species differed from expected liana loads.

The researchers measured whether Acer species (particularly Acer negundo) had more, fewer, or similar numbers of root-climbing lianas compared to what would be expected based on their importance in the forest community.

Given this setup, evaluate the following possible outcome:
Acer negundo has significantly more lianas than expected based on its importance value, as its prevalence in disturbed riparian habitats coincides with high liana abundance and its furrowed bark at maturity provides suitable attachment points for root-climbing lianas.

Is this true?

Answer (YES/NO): NO